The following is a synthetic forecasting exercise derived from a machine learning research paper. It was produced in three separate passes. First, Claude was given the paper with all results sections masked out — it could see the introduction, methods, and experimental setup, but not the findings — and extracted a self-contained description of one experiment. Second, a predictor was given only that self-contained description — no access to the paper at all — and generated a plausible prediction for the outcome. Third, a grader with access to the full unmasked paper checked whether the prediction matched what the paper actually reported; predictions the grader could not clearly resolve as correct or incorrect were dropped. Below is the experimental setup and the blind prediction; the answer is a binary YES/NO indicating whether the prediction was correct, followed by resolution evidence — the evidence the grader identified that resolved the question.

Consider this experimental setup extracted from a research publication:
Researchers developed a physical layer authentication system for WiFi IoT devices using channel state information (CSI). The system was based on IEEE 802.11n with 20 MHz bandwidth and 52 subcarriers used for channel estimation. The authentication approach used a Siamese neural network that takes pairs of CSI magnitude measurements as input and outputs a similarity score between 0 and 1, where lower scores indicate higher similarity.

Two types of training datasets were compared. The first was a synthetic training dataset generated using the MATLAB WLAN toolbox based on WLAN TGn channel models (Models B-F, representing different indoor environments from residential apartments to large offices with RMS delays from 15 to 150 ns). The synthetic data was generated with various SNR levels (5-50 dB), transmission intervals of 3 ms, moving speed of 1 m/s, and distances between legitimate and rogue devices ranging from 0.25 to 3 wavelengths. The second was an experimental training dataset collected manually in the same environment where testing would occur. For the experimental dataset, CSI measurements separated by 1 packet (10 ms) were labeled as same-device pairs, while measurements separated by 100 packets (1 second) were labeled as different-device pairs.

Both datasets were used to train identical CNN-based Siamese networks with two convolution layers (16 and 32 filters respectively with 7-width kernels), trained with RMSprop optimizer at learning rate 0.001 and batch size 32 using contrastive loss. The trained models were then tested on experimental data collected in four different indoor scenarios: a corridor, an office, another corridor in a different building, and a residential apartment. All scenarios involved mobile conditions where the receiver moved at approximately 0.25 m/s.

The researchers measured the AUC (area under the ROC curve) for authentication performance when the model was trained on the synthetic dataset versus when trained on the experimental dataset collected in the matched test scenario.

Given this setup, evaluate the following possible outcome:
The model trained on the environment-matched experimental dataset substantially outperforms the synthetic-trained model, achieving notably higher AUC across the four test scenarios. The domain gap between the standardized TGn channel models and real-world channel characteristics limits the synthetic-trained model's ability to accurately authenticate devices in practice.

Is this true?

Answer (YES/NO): NO